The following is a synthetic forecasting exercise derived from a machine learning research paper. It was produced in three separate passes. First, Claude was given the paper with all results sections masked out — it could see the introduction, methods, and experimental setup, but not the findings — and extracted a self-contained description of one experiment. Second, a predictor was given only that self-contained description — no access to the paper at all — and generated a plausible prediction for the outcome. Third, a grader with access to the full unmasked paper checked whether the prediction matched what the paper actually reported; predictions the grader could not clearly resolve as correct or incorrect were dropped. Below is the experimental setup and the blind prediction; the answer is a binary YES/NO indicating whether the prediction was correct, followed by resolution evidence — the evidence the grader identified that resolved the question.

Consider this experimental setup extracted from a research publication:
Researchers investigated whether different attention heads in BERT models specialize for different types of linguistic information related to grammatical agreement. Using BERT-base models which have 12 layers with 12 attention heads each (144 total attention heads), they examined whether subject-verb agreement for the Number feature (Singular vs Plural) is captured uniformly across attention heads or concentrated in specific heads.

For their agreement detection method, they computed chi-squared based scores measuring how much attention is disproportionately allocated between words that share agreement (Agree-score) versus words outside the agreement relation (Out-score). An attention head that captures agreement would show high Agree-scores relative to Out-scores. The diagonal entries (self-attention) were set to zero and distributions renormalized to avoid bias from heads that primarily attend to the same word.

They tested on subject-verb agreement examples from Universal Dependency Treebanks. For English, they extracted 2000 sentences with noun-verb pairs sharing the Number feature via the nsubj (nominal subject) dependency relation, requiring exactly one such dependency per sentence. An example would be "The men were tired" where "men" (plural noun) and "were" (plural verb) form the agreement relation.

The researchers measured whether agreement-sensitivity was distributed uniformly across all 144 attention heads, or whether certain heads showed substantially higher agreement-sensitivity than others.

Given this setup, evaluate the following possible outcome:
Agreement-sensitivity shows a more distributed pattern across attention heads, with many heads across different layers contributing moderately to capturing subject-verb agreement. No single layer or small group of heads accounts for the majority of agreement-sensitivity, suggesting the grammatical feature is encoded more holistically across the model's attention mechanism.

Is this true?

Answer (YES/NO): NO